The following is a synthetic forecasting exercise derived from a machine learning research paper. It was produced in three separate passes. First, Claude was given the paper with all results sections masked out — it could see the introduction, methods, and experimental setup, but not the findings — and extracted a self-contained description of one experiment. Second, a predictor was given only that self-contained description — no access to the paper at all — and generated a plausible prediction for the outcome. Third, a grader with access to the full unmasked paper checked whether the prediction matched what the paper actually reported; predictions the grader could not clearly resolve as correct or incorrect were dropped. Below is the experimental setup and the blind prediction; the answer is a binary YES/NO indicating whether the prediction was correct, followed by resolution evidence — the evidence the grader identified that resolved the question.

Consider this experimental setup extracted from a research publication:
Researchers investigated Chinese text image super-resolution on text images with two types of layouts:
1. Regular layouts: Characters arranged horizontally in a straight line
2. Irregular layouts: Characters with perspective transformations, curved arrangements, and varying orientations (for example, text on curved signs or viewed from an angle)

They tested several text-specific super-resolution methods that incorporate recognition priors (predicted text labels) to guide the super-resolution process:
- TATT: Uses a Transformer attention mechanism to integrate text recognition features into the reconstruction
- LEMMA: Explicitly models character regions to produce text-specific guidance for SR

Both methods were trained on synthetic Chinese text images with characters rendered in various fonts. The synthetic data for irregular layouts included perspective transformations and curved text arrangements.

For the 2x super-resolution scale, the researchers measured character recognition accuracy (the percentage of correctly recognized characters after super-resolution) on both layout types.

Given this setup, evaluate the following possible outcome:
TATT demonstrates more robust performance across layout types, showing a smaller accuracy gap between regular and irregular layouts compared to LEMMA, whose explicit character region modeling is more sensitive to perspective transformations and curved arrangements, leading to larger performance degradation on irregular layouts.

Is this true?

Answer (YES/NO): NO